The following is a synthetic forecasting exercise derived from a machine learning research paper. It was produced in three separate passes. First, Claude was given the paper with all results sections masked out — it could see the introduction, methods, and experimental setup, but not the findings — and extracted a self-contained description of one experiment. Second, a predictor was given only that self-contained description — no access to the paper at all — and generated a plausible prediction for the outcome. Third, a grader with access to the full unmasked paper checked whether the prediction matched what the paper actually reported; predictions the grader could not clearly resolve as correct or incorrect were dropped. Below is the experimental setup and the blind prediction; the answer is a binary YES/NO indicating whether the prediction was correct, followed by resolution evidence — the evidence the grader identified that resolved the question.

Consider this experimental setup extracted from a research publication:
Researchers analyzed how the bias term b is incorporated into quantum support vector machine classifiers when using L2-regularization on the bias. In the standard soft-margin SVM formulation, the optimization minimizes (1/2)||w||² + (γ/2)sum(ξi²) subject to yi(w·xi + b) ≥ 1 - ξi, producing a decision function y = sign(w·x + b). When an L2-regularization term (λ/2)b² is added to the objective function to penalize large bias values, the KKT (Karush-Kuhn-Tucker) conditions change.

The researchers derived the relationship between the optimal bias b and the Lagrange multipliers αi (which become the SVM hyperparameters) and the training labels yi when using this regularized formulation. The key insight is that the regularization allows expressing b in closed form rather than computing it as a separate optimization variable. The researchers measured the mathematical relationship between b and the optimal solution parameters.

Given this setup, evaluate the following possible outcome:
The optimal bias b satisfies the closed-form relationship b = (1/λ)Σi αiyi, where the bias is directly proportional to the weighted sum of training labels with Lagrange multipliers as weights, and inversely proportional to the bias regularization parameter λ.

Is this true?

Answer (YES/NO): YES